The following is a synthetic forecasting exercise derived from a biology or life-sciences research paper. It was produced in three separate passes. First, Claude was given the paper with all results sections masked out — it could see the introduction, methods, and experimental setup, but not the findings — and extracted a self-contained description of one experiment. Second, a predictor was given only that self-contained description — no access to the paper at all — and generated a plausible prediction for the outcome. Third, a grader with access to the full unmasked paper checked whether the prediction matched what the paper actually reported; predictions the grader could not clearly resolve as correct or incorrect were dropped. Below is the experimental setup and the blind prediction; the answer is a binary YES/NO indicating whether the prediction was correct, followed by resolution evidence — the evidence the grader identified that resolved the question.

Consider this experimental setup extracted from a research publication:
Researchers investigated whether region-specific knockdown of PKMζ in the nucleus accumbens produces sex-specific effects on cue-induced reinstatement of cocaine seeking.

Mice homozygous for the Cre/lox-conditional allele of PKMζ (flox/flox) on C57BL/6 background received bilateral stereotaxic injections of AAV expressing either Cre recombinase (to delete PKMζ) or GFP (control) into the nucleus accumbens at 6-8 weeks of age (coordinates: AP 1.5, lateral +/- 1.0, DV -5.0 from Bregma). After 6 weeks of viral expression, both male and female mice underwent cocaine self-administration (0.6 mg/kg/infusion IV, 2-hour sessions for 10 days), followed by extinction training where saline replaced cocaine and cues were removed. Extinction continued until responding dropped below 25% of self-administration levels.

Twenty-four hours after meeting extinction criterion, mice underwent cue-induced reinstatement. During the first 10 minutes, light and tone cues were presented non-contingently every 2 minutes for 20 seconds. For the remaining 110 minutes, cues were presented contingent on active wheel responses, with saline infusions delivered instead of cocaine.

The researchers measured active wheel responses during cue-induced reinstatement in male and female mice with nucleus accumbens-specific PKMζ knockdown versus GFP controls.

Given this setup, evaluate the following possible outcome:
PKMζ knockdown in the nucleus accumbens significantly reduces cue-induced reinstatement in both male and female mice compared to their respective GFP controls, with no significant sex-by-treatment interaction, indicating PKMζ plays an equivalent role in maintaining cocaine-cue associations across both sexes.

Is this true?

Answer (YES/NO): NO